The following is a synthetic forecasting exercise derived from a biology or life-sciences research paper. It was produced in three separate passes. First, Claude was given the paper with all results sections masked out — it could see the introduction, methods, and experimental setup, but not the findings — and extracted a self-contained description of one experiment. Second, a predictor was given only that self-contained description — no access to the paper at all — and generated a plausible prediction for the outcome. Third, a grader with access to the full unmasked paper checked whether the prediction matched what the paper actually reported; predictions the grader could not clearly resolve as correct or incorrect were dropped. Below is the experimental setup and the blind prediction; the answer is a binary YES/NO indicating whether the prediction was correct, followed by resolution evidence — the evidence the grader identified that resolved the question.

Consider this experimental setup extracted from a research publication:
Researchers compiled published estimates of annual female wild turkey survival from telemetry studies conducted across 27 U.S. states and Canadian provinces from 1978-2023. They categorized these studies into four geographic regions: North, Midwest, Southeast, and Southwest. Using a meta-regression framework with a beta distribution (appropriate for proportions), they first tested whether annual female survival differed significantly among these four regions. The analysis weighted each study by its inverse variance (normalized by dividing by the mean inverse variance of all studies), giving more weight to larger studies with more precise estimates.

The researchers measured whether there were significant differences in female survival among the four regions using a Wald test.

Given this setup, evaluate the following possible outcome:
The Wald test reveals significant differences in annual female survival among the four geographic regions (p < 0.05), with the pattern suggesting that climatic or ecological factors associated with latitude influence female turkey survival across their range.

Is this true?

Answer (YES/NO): NO